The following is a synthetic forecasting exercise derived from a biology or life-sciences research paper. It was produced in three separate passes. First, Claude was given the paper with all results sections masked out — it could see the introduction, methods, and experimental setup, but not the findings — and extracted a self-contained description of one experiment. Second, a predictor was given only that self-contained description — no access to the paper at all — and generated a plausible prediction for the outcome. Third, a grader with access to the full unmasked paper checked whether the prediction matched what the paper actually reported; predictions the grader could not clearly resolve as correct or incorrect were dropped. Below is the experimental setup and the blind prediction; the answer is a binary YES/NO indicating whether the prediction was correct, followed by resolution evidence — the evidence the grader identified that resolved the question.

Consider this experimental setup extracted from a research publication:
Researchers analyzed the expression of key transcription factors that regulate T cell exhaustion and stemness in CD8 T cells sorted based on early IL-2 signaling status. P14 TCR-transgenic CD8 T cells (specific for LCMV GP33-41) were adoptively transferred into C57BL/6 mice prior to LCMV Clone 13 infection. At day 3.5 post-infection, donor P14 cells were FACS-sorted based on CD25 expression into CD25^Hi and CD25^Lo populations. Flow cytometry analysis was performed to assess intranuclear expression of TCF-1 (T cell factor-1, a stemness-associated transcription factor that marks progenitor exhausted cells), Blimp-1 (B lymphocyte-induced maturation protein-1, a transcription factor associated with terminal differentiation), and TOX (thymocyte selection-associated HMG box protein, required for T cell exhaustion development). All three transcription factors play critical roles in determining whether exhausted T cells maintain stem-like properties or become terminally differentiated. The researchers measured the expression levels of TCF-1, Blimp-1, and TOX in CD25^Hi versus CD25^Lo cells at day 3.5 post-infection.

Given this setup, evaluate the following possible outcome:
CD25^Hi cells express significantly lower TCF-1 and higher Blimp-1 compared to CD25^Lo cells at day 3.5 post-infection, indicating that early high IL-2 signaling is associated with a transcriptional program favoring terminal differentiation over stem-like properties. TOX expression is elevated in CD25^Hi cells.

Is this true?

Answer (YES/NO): YES